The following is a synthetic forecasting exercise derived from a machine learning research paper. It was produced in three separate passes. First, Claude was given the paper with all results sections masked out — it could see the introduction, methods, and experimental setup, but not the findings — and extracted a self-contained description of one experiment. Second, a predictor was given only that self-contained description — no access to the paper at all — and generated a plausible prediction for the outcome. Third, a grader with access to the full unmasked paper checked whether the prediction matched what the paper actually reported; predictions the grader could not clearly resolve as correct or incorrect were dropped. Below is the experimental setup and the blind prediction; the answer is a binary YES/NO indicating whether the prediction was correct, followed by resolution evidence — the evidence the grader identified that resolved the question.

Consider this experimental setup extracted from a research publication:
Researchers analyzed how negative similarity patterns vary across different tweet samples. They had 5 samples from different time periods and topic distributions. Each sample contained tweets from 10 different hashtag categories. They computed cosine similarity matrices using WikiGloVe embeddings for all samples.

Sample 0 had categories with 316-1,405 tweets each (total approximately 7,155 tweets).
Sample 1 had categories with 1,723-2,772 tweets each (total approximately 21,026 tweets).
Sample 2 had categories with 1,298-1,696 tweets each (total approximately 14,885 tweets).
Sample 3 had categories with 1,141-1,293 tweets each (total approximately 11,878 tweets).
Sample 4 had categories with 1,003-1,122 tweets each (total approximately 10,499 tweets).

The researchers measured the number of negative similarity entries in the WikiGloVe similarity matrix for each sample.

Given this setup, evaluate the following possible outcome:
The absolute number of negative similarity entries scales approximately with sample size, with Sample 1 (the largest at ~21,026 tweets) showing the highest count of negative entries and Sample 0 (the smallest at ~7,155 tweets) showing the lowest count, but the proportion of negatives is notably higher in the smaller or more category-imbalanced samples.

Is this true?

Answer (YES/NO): NO